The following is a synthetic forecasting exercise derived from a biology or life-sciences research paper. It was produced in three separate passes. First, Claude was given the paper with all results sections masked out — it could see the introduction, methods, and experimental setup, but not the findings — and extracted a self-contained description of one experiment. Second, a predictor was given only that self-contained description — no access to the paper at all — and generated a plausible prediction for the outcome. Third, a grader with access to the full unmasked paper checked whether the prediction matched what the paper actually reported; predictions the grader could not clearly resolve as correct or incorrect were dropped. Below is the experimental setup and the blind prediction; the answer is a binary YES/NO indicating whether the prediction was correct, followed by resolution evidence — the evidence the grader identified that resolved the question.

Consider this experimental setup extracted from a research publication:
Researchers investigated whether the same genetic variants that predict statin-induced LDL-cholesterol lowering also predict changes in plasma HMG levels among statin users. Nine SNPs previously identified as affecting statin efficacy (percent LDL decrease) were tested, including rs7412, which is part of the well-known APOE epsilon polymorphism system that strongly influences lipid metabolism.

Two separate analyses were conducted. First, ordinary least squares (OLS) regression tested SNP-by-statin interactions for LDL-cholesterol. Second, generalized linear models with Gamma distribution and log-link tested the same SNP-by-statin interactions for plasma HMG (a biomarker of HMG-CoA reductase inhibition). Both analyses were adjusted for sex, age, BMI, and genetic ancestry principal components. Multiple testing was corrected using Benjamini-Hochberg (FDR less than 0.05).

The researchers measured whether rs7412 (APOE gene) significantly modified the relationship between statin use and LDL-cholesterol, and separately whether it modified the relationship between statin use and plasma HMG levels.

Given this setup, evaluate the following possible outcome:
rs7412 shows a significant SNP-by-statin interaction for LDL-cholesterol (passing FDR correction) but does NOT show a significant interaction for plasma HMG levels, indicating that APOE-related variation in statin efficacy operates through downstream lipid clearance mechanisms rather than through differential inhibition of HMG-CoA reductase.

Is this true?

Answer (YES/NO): NO